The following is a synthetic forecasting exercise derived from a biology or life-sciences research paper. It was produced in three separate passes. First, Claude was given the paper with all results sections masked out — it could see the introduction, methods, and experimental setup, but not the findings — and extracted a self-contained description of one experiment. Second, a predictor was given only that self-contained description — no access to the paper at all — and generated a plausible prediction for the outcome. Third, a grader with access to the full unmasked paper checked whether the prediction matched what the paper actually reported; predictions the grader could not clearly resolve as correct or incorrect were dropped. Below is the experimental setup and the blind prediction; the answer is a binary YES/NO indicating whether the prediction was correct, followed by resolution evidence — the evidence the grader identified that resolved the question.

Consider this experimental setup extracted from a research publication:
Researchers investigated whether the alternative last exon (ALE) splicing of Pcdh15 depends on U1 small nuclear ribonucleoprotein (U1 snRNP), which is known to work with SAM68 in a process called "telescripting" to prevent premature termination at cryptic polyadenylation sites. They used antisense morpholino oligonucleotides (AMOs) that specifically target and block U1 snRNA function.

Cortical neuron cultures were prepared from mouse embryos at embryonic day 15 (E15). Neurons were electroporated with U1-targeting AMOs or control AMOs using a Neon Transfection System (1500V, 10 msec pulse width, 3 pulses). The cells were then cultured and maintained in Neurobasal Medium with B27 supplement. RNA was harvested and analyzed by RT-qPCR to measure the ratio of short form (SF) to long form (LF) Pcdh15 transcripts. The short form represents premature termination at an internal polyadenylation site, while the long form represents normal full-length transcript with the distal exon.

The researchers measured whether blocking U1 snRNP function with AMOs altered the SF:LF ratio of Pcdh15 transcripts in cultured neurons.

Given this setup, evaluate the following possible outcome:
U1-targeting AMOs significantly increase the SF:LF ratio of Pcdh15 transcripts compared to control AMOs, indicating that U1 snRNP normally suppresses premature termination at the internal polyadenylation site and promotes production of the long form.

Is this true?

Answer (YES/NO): NO